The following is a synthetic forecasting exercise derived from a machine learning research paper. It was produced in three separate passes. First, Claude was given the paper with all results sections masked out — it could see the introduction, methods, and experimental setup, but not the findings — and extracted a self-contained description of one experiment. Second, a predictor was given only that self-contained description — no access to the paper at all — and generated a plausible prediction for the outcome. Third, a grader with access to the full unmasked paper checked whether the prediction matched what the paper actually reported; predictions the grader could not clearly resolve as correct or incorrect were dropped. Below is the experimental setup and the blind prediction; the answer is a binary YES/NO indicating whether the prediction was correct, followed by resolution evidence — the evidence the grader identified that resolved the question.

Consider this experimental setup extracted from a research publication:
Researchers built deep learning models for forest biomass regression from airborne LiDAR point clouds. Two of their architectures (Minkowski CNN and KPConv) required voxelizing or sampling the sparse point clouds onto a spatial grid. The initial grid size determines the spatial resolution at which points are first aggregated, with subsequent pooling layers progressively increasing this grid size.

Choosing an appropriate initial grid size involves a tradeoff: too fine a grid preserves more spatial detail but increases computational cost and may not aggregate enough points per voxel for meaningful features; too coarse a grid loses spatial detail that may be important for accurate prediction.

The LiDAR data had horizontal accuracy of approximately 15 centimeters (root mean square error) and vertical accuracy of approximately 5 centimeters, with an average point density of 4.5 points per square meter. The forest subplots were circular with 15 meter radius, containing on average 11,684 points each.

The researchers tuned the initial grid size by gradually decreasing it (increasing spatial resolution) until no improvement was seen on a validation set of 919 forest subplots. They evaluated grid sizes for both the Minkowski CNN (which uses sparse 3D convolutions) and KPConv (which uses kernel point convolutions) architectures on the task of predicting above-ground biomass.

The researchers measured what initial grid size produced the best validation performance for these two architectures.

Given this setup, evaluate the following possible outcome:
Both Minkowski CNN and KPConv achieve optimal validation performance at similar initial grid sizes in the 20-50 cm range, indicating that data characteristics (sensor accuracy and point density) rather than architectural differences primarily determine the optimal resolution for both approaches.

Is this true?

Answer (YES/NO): YES